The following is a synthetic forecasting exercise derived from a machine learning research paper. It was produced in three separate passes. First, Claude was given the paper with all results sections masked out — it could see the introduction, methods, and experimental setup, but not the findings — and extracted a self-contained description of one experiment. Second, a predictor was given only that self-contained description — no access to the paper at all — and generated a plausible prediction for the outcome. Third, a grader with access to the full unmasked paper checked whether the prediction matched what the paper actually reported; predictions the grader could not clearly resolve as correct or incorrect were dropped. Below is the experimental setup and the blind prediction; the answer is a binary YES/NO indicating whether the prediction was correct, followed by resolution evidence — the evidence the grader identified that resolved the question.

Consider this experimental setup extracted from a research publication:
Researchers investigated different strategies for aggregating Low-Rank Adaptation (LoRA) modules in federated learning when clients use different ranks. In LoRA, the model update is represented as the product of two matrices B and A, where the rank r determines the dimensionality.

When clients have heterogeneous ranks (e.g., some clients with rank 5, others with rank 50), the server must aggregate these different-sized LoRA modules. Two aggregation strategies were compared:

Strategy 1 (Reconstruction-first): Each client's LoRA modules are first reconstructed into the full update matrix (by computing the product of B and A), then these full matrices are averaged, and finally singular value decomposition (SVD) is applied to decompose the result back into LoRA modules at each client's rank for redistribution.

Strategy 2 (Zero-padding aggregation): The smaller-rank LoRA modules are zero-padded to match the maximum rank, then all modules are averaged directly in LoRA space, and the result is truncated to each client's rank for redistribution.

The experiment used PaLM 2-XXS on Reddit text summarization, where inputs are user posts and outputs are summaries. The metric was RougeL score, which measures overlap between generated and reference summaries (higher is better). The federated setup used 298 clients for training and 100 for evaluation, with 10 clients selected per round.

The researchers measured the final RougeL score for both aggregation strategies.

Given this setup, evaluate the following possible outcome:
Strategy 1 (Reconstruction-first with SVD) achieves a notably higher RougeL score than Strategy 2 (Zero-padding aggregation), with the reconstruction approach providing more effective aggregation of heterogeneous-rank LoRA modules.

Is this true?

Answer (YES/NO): NO